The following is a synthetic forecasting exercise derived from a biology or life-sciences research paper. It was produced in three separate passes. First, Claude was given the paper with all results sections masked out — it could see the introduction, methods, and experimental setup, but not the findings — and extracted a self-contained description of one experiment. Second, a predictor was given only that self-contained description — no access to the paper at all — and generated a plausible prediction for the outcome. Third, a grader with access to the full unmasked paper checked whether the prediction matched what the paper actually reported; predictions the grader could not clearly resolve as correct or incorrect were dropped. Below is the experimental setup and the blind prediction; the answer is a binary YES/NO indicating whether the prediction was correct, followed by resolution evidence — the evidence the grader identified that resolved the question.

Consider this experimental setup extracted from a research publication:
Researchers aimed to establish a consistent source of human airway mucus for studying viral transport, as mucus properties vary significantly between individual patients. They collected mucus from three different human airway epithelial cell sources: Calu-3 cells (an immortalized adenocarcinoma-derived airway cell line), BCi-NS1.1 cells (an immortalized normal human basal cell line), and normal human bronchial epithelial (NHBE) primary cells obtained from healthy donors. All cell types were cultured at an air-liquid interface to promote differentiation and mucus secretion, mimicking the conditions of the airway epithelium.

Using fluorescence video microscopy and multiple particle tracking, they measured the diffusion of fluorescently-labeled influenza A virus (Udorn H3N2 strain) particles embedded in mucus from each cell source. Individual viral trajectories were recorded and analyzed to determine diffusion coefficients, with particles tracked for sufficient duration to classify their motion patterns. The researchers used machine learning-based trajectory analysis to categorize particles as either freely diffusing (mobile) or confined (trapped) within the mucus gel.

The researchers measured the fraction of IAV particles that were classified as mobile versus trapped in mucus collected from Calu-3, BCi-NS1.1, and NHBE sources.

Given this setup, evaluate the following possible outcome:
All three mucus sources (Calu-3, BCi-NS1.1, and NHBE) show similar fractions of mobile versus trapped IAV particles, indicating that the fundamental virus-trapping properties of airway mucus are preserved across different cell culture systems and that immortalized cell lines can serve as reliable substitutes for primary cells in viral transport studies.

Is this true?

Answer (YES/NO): NO